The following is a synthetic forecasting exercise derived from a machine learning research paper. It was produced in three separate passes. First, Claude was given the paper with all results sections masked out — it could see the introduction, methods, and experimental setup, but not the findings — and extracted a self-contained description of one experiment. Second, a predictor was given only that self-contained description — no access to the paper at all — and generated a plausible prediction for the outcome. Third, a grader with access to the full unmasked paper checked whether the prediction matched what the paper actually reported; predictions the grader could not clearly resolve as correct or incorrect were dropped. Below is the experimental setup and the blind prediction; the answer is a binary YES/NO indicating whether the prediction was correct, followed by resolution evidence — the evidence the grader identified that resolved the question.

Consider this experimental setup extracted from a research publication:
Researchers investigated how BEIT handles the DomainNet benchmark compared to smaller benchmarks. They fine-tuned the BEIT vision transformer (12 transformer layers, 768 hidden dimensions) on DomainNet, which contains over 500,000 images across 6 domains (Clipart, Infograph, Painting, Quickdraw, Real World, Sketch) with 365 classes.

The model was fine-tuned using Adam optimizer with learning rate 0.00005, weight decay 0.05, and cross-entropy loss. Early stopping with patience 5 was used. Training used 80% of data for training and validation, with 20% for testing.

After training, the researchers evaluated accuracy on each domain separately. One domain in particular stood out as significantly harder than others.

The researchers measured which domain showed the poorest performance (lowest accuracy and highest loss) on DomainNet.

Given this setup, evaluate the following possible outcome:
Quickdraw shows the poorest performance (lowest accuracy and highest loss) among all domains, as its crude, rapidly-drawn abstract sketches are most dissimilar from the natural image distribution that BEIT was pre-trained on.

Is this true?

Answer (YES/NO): NO